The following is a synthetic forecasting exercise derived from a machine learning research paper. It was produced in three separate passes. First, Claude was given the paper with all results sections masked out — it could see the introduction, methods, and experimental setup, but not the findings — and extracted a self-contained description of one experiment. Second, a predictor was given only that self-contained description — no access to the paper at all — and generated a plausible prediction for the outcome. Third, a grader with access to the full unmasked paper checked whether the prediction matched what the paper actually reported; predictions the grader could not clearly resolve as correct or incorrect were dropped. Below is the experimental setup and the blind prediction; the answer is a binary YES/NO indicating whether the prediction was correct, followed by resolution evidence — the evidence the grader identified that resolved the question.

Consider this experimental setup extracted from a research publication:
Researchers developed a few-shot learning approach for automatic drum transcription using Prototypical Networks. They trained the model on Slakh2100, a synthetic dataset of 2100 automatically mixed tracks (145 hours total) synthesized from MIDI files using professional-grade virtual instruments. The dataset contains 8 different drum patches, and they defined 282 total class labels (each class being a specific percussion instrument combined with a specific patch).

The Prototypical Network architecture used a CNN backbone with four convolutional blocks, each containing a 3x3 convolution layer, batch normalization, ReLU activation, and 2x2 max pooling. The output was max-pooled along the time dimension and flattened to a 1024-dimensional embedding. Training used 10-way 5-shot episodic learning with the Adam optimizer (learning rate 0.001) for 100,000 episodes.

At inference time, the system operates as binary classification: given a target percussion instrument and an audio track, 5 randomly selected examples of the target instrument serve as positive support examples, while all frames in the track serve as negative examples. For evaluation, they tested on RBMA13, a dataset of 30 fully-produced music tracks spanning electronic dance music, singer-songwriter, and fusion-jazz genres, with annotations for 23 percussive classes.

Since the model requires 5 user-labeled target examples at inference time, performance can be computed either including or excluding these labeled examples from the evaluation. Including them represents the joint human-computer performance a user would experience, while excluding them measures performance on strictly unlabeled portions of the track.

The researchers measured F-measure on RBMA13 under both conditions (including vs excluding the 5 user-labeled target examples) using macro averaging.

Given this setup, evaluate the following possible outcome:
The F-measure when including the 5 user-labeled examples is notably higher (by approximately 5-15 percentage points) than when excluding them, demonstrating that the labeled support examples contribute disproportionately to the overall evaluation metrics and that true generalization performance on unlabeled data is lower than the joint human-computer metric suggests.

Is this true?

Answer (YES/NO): NO